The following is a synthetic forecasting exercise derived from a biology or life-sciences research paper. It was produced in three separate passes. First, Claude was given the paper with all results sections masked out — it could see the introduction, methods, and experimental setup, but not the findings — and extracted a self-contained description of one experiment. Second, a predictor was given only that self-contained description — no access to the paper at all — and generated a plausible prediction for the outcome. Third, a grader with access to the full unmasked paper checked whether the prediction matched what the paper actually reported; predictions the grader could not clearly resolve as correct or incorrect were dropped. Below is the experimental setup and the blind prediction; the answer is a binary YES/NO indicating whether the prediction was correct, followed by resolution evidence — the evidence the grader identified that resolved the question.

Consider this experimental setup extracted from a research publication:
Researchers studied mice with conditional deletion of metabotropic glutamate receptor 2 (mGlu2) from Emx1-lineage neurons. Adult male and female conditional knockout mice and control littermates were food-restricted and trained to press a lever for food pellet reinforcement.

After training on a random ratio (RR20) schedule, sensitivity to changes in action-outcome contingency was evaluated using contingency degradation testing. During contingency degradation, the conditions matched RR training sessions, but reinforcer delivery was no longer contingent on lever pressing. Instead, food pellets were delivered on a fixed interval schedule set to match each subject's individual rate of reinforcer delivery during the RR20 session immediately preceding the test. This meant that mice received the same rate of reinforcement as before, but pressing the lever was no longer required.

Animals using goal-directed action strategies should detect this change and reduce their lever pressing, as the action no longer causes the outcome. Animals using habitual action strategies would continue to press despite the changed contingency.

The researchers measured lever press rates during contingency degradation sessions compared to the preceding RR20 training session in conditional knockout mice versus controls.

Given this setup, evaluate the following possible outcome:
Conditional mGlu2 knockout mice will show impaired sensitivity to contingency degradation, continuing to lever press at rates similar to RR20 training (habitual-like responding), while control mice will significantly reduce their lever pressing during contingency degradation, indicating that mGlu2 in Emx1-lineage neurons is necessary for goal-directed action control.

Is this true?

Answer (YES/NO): NO